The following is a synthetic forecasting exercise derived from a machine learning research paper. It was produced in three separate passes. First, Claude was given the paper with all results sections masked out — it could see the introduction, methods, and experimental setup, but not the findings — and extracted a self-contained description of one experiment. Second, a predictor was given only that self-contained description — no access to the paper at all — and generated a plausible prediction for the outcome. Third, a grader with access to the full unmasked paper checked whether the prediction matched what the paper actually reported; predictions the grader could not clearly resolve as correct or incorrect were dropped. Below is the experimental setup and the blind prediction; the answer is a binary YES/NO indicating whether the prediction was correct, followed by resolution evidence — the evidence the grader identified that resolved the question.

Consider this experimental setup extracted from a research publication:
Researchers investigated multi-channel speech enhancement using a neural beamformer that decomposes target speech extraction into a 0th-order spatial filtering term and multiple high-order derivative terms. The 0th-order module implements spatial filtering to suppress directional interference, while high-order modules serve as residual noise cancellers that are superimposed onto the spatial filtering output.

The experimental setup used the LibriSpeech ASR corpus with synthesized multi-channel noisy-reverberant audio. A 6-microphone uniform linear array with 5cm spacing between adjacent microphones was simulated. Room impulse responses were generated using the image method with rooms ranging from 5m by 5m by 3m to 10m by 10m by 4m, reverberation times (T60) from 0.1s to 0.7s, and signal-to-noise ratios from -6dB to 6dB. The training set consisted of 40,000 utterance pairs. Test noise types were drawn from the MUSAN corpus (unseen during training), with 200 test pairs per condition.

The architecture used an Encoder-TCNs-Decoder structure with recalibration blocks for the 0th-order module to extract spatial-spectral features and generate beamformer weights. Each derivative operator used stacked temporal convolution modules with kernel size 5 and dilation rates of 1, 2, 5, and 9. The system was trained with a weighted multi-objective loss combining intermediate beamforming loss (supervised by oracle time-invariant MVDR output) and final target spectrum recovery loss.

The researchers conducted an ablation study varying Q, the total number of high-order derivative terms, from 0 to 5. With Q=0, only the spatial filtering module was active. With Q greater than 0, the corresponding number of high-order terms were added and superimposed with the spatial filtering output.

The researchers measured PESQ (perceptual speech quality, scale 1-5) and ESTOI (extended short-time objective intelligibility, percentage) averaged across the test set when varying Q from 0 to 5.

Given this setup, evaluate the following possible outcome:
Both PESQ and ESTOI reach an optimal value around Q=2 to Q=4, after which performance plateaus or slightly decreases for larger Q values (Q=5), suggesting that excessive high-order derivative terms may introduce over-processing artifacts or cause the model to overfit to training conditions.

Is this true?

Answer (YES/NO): NO